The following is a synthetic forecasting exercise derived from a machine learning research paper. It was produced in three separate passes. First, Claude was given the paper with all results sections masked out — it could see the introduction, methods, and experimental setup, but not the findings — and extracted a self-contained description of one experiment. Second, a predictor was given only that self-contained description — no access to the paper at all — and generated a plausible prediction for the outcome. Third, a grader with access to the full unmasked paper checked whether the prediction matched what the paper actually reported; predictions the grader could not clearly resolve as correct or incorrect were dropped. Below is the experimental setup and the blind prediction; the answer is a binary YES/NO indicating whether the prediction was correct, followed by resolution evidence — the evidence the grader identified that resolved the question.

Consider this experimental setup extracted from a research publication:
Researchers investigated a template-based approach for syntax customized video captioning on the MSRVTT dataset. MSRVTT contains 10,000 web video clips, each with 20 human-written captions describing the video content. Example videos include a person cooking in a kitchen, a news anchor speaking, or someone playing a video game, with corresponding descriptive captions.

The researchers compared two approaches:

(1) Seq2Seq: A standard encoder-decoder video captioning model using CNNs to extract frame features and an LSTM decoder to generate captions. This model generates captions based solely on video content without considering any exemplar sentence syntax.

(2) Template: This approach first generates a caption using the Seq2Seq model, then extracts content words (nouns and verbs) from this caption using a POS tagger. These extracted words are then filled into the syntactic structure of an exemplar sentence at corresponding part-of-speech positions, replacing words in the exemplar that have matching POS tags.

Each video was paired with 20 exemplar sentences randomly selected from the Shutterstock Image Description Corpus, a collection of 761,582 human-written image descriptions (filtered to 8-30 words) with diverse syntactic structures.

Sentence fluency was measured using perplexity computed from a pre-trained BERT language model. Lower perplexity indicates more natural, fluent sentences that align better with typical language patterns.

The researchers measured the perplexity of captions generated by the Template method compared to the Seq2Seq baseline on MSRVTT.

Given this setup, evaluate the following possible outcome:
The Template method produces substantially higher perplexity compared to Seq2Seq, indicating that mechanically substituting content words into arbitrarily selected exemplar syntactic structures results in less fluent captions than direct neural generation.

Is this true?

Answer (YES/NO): YES